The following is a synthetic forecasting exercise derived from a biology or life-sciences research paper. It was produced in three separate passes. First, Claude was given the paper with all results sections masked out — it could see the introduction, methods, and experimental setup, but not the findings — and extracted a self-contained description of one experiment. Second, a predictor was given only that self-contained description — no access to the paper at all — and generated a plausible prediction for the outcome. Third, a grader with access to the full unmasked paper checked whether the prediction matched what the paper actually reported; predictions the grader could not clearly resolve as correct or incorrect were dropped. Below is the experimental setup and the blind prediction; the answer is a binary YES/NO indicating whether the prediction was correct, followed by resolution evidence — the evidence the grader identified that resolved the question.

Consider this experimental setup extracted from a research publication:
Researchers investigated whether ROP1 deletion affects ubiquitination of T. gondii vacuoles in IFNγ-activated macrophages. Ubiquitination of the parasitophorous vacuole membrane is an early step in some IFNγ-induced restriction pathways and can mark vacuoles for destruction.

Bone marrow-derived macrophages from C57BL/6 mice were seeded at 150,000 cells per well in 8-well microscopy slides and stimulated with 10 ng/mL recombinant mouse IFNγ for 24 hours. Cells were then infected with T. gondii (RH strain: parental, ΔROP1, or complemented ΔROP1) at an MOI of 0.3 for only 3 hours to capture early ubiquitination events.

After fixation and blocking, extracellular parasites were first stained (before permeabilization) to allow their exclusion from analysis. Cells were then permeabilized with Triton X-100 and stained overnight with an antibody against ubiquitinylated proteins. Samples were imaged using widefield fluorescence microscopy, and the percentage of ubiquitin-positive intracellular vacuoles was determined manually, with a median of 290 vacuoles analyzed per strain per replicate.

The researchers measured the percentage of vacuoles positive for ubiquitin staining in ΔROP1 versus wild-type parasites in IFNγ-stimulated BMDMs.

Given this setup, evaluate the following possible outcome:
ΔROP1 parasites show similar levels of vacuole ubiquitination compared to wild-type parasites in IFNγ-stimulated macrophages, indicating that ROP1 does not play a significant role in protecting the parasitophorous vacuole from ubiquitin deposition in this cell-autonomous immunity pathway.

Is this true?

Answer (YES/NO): YES